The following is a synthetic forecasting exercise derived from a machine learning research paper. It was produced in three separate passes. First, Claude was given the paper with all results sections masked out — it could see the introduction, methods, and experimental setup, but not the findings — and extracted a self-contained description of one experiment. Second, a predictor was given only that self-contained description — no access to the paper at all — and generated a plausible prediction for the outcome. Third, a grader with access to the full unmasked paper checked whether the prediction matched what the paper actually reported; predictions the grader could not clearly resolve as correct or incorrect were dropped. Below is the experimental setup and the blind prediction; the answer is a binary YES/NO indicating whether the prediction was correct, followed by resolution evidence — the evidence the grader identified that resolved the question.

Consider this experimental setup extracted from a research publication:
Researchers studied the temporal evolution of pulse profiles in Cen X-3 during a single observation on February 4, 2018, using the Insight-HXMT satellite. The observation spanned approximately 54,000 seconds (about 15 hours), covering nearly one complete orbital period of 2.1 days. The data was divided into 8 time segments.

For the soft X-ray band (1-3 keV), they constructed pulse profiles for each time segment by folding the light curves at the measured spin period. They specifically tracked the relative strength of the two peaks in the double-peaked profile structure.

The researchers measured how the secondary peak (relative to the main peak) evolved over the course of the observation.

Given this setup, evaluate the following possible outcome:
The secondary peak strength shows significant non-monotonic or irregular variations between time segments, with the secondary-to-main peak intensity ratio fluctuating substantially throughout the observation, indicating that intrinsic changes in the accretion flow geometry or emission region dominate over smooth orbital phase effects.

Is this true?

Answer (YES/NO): NO